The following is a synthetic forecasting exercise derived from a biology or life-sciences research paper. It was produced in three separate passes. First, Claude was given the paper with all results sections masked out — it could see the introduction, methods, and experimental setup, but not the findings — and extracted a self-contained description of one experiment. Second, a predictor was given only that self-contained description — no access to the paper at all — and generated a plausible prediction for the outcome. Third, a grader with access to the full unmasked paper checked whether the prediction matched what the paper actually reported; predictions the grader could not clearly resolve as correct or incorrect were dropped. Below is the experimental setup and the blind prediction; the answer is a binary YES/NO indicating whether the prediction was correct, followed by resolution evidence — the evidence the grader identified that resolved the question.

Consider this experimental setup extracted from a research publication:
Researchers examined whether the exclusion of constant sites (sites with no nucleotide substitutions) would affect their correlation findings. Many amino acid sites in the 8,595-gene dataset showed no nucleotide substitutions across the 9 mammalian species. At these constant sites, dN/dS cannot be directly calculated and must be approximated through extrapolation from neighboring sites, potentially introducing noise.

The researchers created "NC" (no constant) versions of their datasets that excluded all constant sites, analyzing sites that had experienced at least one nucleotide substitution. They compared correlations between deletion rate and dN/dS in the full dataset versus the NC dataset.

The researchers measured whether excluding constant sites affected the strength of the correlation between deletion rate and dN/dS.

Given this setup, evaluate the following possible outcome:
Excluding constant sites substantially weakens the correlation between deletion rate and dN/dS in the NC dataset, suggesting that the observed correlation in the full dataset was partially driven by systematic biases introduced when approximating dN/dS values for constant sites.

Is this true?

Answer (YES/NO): NO